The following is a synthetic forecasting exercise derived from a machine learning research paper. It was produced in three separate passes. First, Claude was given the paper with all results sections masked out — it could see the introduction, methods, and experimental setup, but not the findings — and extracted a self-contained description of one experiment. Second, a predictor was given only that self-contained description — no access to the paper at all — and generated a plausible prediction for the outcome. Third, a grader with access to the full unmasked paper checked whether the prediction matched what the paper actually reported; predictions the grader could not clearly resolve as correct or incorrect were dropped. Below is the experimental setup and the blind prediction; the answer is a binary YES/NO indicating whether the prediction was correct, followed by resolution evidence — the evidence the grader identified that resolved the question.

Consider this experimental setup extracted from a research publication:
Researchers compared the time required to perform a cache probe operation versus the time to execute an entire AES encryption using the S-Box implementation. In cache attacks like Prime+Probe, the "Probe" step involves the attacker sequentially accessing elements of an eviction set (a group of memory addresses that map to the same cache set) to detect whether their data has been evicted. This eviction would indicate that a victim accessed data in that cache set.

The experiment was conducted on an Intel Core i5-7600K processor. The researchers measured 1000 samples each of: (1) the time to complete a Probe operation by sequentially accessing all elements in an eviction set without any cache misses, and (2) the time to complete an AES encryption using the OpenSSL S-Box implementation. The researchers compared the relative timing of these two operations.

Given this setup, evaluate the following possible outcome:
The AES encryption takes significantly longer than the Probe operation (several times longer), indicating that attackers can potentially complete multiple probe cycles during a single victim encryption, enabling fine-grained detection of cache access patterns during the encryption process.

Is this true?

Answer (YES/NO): NO